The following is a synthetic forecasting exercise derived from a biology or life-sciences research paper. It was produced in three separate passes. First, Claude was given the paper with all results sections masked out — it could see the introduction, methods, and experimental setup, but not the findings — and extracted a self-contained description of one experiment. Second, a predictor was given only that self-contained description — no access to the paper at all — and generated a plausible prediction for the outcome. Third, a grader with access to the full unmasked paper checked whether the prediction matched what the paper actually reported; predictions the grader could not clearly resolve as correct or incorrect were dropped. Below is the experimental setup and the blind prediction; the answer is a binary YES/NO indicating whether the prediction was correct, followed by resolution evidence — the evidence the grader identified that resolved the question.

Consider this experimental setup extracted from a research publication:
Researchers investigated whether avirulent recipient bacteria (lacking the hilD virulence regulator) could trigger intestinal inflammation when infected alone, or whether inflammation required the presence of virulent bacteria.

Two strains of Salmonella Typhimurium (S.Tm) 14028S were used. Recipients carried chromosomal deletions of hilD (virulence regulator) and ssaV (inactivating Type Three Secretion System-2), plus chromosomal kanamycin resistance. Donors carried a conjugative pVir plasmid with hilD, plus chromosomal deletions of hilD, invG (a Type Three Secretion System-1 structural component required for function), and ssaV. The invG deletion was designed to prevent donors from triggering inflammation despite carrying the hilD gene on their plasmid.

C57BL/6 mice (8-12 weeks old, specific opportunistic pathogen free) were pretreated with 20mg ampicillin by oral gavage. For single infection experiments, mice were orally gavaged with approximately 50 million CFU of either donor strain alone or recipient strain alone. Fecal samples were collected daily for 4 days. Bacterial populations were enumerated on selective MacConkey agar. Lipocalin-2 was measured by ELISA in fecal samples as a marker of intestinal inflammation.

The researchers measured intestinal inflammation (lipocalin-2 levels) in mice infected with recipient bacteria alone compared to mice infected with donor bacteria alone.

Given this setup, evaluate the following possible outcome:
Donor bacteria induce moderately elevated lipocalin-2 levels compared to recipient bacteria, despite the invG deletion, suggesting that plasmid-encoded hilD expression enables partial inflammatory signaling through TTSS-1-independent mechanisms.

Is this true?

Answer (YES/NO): NO